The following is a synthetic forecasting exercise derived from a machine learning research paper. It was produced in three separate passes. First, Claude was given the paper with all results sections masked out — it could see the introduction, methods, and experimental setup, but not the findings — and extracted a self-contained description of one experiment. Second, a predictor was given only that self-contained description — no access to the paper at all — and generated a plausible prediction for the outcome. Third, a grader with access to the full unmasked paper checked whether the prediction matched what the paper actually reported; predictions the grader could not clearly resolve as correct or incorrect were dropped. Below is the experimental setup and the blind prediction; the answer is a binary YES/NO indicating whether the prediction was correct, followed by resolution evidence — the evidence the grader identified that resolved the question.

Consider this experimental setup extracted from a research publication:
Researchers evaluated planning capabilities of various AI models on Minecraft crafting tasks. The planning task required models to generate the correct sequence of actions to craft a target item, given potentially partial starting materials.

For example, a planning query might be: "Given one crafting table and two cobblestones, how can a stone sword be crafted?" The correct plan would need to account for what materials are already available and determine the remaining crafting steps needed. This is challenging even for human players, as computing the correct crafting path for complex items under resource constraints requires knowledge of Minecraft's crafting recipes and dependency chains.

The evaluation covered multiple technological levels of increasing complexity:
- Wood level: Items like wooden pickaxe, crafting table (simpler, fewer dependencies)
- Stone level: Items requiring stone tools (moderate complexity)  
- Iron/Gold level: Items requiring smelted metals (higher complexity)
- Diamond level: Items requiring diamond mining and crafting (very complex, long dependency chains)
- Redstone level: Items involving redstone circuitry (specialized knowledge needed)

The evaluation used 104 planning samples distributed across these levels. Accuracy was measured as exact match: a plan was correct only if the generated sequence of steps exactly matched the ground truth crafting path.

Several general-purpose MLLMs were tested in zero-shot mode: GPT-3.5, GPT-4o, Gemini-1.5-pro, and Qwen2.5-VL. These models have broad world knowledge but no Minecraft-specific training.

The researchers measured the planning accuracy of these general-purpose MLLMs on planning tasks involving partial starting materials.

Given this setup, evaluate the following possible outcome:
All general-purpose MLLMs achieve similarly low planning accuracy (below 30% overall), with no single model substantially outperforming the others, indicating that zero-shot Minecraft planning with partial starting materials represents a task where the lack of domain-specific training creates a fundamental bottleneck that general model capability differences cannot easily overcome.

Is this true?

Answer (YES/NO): YES